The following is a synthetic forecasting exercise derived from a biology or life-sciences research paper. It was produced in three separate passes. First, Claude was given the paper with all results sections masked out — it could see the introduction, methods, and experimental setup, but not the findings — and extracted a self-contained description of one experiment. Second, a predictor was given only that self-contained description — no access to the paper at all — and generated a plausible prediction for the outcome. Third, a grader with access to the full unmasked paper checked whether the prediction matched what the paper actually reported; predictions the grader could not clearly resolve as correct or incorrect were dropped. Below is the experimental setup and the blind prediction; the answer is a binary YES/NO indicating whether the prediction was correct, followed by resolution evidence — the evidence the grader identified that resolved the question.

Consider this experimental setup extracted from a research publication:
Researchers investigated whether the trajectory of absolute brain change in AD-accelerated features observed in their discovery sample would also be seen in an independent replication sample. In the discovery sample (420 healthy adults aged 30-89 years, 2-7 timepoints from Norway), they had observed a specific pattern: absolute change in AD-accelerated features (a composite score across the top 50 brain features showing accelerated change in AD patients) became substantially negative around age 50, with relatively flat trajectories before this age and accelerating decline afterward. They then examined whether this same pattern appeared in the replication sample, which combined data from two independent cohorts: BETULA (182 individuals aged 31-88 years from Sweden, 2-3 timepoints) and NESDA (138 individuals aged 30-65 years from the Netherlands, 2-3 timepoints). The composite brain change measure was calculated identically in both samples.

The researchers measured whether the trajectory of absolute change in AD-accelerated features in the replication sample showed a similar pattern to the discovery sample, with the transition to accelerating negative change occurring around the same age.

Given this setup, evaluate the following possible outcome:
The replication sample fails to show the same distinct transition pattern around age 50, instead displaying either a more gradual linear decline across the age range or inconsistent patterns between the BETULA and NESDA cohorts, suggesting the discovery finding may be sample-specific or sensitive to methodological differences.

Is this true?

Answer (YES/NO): NO